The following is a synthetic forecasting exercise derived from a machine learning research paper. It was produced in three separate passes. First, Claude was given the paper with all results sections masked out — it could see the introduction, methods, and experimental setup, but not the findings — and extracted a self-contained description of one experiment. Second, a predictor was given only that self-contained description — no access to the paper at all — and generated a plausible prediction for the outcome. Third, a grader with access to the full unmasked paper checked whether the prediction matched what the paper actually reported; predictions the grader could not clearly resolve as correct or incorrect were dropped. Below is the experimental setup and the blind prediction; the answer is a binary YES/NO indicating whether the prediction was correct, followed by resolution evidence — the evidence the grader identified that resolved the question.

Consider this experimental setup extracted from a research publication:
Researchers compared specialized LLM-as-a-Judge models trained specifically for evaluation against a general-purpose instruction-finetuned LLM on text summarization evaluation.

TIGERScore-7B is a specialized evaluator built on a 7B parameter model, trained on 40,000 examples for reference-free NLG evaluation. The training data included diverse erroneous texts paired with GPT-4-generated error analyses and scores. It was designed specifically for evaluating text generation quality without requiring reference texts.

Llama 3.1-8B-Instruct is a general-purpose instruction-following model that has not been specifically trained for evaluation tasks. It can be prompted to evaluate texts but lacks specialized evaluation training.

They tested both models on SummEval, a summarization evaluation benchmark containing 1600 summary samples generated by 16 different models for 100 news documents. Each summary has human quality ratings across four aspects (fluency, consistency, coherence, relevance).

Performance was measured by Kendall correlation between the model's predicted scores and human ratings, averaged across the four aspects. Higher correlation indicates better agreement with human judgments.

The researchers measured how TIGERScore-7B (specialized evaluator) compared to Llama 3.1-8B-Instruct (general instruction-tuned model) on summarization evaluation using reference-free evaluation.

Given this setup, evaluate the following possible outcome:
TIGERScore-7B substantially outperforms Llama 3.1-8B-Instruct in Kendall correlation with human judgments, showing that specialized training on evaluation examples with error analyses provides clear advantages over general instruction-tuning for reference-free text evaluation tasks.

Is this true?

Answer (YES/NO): NO